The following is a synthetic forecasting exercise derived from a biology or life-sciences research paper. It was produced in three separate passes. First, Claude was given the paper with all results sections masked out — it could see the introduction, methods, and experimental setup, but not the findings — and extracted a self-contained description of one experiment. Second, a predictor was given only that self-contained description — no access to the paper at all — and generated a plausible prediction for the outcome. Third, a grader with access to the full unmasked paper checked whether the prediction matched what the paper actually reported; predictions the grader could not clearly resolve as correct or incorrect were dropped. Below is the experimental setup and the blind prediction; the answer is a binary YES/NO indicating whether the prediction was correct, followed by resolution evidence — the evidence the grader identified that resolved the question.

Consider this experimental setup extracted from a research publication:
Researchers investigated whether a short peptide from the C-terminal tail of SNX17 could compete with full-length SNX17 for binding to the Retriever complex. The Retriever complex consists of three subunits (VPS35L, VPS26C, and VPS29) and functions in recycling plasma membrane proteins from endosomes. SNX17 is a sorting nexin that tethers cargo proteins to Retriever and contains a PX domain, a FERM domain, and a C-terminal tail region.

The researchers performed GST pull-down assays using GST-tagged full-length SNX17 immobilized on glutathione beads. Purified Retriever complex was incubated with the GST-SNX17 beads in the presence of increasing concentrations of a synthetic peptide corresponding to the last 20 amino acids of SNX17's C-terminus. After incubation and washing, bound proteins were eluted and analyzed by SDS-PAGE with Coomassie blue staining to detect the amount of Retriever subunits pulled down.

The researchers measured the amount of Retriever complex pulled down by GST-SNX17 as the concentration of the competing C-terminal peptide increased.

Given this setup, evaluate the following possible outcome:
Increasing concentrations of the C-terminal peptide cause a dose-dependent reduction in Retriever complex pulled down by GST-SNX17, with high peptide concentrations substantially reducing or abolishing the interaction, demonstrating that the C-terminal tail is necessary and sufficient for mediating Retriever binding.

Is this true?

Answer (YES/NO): YES